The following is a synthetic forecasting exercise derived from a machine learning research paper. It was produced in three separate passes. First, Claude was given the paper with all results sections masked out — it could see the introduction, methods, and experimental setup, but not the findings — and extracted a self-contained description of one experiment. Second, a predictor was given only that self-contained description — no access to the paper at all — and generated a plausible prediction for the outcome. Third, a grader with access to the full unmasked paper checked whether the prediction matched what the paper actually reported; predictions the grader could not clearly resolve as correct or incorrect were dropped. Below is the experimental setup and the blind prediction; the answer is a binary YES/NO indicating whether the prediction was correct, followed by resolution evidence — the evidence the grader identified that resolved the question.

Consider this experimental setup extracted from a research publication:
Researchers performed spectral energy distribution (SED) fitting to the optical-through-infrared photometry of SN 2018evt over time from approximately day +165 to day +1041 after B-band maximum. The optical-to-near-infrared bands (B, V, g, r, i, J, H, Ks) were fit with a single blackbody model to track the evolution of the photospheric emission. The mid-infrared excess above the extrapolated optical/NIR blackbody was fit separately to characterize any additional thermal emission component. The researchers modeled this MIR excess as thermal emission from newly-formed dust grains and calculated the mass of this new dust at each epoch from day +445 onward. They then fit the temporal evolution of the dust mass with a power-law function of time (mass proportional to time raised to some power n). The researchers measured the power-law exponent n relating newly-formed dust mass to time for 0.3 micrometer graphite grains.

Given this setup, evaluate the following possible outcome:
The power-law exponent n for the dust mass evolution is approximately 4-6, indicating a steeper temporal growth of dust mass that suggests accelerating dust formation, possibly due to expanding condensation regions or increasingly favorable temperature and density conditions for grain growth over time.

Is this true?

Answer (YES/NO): YES